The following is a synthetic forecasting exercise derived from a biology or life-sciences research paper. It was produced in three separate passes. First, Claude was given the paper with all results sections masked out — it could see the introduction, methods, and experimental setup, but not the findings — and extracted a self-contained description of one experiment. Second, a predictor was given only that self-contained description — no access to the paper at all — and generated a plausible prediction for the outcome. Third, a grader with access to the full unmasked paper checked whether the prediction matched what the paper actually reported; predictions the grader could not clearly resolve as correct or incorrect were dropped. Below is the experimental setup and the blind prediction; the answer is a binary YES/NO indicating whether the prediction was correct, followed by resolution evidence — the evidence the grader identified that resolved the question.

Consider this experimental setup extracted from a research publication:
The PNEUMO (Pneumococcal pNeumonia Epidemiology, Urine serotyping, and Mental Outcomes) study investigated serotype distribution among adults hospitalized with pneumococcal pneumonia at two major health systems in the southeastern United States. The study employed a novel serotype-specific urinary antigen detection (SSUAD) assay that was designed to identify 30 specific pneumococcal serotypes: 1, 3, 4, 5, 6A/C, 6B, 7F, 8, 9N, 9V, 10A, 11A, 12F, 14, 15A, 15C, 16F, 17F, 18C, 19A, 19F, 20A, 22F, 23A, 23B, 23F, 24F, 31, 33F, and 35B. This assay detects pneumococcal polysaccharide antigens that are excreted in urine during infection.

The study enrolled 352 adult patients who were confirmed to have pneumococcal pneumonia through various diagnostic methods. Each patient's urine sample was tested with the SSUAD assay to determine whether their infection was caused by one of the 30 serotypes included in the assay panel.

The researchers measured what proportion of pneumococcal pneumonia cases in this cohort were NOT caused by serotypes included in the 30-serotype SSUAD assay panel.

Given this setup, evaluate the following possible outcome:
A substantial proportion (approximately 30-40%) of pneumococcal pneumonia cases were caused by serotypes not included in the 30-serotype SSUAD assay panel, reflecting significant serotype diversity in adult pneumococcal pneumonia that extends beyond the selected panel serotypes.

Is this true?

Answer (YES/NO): NO